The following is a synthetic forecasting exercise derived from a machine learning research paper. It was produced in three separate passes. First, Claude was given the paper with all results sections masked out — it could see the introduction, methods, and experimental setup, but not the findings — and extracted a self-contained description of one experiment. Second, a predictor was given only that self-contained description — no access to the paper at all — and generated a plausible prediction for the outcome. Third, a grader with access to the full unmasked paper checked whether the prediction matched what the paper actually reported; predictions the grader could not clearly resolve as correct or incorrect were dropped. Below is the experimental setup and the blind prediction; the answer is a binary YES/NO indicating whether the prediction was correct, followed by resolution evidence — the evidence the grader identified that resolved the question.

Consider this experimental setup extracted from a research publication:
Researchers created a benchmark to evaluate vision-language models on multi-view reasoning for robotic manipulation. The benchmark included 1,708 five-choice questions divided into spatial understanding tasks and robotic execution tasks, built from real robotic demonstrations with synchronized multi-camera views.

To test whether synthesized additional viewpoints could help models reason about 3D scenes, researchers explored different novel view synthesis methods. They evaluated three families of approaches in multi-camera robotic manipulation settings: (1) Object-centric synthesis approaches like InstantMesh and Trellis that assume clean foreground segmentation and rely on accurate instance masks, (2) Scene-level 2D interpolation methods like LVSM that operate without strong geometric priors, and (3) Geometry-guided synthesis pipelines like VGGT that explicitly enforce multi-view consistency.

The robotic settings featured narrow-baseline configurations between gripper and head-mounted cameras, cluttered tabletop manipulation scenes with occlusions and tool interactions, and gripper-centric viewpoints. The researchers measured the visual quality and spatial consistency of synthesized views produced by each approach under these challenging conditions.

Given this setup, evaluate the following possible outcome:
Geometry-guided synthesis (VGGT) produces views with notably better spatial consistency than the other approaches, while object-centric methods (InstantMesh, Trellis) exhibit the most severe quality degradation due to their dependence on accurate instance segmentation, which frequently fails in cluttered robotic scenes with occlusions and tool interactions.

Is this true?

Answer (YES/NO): NO